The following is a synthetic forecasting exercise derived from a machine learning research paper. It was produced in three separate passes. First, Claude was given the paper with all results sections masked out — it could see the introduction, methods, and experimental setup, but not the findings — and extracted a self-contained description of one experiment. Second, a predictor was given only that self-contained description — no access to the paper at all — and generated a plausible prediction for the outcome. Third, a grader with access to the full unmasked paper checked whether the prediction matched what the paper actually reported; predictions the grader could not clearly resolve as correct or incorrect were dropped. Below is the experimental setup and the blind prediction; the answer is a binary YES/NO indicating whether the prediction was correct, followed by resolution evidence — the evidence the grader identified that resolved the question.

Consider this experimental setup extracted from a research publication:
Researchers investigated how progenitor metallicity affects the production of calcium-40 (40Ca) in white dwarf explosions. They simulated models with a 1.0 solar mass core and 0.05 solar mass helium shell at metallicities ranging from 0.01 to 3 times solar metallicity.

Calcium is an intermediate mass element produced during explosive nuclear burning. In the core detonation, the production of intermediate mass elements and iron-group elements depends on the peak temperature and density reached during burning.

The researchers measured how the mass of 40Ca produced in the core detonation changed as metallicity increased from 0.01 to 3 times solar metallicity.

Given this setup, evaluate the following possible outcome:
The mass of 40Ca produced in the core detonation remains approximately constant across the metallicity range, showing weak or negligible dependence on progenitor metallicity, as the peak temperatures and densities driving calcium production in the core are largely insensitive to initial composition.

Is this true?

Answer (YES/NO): NO